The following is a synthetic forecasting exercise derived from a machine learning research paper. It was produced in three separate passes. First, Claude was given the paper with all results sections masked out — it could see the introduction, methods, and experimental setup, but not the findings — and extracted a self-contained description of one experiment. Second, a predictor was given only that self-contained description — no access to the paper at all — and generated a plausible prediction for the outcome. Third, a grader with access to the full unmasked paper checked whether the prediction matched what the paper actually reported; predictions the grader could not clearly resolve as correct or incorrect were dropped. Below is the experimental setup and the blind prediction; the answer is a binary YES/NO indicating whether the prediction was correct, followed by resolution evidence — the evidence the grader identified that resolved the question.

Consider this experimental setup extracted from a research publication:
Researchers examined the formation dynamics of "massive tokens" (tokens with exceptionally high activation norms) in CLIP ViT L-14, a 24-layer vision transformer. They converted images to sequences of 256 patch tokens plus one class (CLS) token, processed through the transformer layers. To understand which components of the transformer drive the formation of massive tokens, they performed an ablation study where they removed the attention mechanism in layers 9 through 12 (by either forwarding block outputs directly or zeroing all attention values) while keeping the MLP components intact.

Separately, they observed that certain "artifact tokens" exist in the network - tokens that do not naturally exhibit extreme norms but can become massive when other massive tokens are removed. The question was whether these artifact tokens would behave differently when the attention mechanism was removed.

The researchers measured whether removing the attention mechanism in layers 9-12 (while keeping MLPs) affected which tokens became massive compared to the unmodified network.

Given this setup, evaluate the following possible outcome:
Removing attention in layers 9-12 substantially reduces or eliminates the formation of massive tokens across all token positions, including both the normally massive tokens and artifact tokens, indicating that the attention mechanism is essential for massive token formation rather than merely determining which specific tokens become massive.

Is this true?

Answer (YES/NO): NO